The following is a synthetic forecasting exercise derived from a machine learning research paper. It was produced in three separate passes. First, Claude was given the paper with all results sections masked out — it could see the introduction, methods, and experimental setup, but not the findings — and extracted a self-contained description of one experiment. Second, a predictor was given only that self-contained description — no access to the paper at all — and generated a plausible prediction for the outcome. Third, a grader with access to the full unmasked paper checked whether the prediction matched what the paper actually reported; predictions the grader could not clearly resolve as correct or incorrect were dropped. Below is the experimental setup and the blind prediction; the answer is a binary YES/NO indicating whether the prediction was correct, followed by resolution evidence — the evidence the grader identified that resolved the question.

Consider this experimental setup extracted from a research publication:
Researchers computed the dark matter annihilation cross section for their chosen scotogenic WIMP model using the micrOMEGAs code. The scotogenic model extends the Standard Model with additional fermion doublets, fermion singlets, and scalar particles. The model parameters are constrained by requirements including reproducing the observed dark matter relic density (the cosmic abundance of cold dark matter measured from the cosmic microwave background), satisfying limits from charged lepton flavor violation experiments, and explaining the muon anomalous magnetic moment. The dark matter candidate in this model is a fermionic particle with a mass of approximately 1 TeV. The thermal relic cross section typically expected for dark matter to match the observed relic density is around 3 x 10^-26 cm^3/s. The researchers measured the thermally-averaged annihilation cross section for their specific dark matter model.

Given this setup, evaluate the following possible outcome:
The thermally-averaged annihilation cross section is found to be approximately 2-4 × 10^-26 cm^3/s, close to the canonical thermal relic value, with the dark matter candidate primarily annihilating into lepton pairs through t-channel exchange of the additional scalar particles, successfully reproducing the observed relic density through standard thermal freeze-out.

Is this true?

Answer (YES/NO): NO